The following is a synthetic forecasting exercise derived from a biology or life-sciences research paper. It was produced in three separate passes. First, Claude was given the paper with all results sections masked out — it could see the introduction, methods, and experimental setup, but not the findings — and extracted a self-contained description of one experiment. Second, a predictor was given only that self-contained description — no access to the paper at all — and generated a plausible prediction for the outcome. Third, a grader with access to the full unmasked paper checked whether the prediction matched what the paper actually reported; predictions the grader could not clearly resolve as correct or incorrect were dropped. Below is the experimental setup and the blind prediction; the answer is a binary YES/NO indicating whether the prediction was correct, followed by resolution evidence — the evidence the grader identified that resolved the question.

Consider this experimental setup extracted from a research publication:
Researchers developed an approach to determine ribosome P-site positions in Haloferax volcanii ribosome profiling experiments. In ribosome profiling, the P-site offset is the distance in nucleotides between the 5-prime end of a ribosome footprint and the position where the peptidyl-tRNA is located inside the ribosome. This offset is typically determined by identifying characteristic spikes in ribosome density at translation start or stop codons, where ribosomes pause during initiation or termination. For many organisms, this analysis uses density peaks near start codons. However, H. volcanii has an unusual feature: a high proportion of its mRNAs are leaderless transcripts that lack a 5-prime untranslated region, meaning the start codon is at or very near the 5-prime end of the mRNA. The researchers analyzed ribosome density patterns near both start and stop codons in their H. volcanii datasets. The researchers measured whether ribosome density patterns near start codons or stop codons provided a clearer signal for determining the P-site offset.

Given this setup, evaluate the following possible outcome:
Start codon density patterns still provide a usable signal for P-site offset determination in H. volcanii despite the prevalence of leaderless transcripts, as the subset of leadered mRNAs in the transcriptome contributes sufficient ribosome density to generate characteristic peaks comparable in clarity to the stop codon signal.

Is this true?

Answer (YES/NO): NO